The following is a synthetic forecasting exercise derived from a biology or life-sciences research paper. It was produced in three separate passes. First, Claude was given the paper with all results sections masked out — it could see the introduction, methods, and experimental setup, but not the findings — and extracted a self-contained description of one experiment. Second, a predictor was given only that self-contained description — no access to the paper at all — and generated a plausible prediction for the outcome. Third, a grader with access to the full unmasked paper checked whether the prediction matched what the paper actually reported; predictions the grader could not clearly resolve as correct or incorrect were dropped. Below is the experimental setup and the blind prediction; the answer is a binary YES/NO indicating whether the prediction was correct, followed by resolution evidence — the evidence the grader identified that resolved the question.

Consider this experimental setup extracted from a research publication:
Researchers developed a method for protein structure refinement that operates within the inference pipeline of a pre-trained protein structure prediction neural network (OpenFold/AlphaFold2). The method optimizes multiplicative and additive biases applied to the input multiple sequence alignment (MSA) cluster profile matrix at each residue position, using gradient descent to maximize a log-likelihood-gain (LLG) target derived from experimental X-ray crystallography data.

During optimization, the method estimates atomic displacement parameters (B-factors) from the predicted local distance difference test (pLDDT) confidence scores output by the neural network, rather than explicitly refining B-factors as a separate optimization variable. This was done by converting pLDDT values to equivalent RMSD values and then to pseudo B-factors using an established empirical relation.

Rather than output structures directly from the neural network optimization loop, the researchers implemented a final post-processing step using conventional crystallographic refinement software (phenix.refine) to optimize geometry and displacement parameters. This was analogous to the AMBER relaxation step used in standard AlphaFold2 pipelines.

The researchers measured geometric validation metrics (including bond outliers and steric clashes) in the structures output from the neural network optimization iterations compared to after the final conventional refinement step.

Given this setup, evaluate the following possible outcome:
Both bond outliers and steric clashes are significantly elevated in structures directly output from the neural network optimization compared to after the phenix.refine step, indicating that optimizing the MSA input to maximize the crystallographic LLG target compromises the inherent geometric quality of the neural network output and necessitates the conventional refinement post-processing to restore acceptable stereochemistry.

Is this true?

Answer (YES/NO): YES